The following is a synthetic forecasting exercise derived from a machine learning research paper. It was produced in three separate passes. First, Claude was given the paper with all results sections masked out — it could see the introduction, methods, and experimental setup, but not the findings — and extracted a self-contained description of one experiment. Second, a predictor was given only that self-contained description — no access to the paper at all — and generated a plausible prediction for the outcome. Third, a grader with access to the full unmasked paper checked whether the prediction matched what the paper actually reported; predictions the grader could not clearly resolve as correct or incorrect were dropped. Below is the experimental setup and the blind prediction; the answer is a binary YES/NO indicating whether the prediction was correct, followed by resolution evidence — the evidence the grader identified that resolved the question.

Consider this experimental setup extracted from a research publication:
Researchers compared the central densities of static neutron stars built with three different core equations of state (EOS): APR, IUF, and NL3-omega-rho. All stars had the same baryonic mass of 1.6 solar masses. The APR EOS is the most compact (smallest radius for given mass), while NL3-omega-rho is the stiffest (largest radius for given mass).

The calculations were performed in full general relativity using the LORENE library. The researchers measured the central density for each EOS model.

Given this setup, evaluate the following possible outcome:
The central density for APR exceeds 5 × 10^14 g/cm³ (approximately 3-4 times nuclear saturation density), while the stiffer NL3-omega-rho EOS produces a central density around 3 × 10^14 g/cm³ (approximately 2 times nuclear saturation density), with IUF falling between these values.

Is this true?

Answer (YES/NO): NO